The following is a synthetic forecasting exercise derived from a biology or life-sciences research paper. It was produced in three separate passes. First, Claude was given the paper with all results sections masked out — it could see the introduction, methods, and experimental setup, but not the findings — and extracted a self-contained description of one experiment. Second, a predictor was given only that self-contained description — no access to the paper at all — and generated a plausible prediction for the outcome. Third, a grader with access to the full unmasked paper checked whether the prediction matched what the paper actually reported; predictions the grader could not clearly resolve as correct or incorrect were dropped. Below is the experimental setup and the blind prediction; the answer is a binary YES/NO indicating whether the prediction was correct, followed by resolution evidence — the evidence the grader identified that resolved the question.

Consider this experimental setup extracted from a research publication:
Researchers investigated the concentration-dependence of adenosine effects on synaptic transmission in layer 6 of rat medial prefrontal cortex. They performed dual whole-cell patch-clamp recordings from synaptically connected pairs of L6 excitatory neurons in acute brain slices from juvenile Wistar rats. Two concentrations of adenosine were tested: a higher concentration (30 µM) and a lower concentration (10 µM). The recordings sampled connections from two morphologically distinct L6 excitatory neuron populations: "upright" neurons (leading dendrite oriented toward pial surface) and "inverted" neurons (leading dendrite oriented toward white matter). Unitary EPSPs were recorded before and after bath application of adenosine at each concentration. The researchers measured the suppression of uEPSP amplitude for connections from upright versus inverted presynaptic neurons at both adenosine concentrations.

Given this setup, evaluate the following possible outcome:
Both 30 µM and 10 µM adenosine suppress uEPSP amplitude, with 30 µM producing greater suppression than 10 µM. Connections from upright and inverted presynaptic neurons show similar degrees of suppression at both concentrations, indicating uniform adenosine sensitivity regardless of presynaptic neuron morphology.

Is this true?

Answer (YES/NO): NO